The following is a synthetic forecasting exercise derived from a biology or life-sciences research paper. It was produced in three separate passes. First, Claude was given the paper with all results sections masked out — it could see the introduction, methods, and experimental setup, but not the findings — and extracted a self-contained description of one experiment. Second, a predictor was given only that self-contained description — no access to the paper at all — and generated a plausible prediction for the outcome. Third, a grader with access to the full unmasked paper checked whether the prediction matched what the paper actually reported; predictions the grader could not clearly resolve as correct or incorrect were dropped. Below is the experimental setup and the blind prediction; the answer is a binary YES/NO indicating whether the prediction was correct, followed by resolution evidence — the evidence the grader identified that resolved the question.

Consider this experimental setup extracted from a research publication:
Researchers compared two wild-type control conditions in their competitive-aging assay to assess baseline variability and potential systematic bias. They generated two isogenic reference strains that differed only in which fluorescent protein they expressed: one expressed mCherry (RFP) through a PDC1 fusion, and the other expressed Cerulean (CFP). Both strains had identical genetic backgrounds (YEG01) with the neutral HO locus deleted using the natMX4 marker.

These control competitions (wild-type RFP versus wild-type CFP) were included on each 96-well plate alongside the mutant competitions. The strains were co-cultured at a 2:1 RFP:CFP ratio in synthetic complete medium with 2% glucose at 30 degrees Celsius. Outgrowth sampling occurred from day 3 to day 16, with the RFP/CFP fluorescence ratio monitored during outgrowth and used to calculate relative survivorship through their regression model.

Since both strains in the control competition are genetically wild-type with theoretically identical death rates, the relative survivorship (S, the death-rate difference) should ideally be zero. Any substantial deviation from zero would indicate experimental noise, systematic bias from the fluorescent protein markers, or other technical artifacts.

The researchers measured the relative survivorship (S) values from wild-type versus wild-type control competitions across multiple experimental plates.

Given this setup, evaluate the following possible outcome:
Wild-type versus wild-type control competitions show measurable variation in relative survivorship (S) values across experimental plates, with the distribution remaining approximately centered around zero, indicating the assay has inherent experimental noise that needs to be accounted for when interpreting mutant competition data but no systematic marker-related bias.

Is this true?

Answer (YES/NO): YES